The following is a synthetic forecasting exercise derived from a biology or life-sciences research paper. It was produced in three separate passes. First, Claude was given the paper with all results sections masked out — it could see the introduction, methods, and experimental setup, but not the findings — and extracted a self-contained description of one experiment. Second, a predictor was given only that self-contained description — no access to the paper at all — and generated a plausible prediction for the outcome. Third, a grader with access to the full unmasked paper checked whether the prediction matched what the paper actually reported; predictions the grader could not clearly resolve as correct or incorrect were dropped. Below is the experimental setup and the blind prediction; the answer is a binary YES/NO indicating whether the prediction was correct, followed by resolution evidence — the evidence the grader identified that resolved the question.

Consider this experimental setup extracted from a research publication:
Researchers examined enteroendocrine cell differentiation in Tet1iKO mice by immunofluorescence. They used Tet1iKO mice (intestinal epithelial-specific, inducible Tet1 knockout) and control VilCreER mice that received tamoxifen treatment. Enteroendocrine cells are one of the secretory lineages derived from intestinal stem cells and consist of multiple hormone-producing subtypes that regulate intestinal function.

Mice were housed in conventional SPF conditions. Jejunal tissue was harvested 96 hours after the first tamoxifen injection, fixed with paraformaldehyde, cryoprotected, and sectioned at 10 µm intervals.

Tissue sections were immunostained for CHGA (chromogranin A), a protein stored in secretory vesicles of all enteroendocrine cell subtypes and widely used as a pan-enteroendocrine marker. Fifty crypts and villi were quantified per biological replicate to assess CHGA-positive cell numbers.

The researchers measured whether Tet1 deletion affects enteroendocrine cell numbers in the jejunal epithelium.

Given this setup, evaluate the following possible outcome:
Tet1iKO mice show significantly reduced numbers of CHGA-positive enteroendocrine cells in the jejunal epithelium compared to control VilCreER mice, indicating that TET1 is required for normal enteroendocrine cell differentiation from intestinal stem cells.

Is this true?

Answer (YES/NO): NO